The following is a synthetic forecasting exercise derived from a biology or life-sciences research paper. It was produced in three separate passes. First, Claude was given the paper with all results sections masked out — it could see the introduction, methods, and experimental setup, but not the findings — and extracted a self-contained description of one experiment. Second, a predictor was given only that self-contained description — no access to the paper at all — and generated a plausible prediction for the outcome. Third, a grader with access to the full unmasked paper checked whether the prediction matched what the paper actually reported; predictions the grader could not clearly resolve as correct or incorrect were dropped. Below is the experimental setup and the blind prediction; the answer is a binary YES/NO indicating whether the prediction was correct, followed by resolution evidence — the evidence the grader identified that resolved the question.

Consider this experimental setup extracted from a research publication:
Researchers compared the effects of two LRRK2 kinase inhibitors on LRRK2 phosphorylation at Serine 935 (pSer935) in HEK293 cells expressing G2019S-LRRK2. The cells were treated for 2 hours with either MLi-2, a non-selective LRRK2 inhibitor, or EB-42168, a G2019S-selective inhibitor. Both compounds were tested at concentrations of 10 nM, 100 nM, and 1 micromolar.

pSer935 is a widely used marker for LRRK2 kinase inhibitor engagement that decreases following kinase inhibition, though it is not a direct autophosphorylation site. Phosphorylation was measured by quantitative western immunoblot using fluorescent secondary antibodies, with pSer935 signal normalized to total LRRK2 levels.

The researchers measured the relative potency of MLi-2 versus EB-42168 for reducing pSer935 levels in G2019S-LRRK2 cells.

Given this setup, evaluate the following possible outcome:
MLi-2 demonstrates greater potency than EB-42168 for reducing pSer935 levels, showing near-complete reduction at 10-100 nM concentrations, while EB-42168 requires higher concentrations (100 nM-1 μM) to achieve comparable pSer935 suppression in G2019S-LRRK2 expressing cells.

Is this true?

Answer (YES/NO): YES